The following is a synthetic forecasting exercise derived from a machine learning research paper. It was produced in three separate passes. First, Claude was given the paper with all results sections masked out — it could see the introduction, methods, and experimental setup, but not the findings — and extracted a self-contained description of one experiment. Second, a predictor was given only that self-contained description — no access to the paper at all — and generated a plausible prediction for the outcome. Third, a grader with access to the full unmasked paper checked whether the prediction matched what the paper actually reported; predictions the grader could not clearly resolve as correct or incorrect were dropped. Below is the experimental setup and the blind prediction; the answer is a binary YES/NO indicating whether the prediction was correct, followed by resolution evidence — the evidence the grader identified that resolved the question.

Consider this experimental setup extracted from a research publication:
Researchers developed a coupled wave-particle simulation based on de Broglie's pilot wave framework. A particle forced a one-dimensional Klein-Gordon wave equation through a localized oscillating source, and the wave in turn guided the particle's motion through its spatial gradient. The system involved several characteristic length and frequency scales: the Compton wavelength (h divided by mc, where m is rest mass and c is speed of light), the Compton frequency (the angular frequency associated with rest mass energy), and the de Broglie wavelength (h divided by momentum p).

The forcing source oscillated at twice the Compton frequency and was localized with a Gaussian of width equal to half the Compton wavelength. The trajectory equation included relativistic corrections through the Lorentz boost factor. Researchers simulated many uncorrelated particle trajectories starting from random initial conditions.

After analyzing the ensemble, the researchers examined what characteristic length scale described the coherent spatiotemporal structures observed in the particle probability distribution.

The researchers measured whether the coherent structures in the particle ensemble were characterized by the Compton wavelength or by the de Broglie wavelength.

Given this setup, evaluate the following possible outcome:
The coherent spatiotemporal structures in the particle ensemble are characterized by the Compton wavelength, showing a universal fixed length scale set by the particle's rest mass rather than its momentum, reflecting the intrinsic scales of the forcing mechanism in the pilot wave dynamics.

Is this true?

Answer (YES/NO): NO